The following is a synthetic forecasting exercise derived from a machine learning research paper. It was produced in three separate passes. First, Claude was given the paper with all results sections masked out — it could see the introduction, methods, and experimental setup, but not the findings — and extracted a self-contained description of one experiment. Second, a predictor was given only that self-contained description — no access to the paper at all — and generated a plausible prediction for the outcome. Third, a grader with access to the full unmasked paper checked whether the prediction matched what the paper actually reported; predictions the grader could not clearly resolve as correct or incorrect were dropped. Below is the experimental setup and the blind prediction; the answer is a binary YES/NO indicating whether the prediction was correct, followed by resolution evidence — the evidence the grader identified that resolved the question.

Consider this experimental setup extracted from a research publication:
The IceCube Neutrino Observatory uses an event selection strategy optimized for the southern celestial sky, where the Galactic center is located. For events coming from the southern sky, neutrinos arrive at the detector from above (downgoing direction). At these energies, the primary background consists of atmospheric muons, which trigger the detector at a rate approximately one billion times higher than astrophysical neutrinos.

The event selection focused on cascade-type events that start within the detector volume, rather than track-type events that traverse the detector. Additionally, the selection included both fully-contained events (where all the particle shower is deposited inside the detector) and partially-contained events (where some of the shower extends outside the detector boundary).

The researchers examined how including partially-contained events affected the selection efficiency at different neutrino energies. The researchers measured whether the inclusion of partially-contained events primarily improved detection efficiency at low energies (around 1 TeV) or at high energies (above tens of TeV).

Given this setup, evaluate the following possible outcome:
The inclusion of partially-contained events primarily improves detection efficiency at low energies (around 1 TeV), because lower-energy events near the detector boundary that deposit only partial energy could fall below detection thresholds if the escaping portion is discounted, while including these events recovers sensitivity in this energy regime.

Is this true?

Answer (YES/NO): NO